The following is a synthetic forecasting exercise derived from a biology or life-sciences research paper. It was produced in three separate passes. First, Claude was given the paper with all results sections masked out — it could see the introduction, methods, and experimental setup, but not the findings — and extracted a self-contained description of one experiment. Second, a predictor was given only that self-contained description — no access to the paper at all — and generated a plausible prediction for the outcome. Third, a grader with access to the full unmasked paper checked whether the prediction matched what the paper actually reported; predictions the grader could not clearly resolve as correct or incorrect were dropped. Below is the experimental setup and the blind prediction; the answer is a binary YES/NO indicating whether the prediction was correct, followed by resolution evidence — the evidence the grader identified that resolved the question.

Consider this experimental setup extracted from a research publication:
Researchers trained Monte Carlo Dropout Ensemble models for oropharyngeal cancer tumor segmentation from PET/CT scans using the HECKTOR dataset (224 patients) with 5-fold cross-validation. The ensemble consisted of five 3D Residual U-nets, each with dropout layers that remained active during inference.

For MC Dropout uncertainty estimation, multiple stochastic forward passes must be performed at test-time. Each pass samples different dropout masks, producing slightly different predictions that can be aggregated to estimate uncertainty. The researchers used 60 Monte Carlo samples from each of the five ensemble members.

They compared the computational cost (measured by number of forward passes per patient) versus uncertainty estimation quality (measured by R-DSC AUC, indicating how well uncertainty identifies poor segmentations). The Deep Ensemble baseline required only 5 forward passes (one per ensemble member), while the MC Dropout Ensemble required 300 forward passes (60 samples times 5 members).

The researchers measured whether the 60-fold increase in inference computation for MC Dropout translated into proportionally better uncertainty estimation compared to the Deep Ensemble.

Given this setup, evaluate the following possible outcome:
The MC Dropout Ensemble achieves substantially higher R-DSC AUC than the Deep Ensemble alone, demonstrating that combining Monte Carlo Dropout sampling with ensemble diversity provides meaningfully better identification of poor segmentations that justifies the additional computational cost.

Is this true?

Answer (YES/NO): NO